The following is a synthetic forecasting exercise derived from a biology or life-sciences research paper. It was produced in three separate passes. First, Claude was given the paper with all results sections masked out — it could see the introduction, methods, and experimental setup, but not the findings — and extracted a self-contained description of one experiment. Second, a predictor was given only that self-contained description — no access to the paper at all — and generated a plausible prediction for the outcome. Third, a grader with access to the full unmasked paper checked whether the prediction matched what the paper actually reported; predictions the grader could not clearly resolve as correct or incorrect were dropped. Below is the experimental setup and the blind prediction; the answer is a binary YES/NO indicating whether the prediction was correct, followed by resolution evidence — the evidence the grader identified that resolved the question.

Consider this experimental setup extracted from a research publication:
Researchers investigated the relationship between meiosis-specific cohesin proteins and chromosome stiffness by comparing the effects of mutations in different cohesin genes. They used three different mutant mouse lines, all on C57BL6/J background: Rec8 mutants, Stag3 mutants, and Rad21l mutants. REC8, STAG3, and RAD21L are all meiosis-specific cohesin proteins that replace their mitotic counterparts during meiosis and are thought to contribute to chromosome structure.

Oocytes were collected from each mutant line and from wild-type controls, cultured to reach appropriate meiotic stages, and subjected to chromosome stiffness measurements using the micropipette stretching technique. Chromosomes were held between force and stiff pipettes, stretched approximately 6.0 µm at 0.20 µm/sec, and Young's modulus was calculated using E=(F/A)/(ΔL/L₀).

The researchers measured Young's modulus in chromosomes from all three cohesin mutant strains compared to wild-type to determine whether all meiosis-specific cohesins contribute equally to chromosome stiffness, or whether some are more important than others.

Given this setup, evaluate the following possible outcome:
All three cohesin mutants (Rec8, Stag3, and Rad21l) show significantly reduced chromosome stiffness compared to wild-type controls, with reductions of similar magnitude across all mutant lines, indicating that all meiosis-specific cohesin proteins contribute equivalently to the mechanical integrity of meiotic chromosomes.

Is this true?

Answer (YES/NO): NO